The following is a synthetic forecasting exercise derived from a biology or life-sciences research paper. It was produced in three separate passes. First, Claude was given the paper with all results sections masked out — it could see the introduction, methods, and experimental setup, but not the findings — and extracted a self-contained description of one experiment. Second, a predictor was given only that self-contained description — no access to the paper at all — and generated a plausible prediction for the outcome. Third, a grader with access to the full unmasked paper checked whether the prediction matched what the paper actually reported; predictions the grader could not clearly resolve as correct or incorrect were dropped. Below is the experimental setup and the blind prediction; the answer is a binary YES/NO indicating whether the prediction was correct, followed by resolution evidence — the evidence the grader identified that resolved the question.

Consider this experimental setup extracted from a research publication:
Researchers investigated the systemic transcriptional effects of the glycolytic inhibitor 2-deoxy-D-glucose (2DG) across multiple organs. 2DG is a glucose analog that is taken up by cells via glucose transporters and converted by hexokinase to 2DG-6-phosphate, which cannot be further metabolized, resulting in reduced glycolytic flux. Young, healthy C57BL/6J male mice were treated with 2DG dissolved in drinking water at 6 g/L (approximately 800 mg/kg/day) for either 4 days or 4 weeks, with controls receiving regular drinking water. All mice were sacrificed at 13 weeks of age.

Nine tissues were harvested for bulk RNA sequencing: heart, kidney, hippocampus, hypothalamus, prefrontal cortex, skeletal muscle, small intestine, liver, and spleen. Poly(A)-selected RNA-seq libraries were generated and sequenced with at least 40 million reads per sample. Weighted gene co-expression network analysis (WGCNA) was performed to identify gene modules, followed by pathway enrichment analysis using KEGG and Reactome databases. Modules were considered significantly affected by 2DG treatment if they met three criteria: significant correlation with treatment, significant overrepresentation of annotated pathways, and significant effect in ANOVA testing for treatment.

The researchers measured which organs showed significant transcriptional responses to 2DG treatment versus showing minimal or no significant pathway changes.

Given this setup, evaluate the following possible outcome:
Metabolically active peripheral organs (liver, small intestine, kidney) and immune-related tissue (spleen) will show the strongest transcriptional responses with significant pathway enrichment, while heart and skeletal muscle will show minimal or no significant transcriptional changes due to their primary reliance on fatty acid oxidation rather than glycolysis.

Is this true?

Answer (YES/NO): NO